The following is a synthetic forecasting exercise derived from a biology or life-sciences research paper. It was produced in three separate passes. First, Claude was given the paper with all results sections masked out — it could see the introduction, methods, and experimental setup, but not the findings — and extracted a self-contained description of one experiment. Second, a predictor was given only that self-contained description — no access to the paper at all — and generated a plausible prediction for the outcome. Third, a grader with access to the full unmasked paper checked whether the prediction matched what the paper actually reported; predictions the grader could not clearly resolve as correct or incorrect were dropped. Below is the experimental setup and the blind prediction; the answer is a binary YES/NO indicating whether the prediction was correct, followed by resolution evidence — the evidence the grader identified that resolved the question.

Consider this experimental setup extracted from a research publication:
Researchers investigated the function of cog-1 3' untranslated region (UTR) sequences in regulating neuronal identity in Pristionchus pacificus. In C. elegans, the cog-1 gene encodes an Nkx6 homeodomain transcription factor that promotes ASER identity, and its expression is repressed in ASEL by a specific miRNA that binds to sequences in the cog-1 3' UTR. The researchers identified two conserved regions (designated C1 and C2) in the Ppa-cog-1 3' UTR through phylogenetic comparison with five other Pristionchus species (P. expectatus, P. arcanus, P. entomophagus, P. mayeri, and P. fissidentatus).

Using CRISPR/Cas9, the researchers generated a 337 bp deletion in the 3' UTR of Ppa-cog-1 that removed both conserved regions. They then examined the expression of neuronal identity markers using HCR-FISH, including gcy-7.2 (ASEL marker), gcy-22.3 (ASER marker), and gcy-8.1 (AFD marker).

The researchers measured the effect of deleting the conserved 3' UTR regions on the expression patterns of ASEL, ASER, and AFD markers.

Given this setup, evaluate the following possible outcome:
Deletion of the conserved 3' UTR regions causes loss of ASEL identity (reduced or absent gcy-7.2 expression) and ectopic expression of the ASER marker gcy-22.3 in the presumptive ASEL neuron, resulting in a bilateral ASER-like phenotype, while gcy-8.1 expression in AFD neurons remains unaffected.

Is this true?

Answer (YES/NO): NO